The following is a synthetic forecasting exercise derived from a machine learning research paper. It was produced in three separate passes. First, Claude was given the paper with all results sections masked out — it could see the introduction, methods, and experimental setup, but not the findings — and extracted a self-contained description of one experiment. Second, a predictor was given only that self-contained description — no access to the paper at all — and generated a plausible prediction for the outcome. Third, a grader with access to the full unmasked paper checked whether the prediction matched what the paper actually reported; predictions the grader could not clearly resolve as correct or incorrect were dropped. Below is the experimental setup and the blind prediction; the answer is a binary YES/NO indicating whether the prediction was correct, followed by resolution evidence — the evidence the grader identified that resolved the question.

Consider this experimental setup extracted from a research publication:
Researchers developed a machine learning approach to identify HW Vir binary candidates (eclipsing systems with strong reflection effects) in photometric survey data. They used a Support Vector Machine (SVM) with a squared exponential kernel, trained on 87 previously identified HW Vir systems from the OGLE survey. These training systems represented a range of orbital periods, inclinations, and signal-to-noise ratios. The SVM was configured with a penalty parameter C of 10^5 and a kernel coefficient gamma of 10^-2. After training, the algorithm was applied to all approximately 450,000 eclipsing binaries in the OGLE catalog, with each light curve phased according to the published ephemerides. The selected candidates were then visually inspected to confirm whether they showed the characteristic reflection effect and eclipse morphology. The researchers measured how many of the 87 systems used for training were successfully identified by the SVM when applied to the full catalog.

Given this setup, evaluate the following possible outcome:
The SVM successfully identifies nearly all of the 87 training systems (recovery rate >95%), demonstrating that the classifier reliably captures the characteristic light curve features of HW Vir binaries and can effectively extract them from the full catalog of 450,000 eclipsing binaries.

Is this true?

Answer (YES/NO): NO